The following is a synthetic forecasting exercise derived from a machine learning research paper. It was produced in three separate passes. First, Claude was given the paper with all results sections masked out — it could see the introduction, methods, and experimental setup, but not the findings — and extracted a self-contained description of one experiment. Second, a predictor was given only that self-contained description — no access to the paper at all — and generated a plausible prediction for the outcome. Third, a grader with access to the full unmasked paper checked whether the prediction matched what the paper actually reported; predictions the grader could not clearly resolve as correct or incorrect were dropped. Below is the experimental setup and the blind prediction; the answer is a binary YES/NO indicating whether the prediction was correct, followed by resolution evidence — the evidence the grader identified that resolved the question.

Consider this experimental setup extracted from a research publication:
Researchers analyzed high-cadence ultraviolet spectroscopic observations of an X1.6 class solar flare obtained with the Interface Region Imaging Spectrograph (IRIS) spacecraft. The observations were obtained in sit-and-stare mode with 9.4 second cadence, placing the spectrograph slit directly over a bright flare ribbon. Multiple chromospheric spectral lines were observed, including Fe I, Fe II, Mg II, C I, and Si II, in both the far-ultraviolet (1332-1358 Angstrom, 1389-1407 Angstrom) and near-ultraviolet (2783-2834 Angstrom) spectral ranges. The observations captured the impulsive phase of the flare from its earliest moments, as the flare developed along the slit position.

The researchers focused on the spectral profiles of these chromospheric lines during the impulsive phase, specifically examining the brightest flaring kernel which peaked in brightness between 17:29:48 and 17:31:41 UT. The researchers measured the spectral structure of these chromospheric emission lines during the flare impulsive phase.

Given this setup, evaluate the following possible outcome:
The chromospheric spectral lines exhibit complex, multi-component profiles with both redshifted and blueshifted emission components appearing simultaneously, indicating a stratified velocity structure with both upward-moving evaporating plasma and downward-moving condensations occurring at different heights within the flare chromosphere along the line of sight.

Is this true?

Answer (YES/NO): NO